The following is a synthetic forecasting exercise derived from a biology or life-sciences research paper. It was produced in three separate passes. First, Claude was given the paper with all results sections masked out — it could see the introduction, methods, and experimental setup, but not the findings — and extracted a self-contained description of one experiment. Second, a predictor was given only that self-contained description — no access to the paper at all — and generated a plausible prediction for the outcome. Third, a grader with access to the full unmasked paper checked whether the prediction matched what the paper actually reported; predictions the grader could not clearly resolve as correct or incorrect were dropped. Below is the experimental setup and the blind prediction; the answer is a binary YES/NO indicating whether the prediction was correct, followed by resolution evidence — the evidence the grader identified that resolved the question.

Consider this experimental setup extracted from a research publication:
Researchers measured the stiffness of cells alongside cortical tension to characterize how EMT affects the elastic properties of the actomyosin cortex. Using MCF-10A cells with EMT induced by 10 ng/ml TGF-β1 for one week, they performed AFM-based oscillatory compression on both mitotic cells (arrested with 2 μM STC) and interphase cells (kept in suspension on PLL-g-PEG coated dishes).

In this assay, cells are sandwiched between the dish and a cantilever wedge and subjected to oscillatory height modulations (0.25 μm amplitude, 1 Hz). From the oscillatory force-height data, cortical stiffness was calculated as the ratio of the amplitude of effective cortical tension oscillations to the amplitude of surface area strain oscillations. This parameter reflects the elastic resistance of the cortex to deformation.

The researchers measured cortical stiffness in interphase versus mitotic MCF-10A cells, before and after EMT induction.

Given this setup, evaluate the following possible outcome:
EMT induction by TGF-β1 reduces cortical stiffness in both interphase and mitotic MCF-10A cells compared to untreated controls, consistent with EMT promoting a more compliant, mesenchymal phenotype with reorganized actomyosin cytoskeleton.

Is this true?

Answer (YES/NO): NO